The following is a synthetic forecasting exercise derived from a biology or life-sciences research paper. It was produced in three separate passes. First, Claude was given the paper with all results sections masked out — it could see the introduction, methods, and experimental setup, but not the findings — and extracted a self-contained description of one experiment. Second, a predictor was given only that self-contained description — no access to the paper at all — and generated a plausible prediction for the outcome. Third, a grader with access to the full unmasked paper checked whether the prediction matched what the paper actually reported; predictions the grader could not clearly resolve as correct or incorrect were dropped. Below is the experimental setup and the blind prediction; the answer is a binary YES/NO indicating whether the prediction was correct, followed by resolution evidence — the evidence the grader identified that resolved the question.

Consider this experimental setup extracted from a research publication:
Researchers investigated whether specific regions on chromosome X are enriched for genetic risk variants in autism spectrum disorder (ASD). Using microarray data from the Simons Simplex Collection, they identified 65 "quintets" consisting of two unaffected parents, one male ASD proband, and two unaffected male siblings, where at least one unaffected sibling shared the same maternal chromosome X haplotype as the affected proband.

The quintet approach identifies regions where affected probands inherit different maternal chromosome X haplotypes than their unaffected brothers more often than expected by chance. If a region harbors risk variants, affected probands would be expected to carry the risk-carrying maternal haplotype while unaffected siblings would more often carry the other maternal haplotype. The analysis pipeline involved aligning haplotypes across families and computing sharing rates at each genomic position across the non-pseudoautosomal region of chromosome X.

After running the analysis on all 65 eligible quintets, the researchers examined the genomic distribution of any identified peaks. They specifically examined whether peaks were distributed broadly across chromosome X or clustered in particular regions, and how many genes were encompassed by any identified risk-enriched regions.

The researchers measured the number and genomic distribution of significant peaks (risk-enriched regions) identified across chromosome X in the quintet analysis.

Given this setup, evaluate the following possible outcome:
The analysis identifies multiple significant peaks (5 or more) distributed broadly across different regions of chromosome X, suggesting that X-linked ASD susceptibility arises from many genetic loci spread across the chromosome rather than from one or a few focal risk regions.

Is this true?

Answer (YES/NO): NO